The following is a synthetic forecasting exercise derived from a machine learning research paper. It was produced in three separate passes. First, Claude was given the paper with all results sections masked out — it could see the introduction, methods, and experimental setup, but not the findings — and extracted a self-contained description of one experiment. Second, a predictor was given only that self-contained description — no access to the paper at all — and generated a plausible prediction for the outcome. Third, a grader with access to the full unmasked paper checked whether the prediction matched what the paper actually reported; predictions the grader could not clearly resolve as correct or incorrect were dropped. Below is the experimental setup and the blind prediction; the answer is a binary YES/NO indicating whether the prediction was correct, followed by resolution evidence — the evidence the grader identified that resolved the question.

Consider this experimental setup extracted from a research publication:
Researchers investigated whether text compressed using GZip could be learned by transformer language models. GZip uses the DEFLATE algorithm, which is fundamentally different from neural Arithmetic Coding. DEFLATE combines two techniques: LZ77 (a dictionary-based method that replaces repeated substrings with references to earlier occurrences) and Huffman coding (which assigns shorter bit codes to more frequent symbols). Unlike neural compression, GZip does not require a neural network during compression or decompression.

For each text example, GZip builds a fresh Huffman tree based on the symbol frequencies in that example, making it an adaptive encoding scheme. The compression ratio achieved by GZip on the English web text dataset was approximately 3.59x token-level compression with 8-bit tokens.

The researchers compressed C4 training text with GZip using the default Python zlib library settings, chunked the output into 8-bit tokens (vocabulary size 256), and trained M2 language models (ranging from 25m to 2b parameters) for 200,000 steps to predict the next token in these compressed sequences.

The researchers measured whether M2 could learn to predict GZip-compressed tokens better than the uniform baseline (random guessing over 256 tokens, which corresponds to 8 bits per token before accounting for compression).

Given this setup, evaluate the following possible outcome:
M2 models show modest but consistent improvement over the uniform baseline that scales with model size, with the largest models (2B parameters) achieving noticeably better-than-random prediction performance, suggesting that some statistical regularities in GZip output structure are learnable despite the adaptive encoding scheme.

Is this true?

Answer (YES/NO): YES